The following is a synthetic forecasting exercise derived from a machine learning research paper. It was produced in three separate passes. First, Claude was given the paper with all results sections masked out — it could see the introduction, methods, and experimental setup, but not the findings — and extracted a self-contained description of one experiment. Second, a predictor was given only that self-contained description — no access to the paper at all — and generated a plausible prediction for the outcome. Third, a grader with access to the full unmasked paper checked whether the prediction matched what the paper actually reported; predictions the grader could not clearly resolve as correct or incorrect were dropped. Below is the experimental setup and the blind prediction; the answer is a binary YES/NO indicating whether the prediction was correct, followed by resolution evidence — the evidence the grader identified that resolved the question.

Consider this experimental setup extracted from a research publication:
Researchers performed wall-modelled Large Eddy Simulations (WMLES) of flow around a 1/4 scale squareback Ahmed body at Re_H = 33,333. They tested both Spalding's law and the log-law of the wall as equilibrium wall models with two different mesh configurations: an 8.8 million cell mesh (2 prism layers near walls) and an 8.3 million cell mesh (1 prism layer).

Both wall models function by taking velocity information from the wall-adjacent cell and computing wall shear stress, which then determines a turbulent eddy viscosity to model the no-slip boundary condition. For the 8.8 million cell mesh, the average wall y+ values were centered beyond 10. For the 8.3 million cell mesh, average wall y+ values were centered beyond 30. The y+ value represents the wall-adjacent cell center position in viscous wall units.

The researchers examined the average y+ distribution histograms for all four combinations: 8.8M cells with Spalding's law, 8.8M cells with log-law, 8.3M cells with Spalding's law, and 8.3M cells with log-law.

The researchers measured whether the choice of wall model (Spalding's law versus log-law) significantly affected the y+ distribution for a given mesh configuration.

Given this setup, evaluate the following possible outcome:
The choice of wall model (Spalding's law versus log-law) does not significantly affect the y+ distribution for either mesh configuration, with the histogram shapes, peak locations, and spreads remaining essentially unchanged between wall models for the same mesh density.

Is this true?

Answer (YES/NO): YES